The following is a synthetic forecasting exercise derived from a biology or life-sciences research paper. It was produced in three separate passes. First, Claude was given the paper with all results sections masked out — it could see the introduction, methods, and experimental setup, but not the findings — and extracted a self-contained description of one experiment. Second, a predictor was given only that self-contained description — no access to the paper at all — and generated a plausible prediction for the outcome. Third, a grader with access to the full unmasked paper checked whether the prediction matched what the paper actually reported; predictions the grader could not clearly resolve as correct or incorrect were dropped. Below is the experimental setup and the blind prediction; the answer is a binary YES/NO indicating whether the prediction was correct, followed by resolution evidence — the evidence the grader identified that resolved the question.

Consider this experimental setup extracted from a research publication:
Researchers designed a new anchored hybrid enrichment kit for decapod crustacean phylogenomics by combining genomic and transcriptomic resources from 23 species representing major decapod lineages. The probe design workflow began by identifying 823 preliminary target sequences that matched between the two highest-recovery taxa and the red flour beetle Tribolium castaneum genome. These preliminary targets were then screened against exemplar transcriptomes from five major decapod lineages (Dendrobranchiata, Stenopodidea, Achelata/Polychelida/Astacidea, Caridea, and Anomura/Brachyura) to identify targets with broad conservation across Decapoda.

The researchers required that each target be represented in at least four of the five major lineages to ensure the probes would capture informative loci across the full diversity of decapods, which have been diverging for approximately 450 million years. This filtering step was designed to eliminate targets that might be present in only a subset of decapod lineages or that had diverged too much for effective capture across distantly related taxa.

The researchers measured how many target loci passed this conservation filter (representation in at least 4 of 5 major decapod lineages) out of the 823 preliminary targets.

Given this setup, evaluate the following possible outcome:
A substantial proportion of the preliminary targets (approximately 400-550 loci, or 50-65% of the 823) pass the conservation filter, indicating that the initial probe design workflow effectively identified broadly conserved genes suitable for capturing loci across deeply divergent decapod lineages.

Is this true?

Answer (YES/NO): NO